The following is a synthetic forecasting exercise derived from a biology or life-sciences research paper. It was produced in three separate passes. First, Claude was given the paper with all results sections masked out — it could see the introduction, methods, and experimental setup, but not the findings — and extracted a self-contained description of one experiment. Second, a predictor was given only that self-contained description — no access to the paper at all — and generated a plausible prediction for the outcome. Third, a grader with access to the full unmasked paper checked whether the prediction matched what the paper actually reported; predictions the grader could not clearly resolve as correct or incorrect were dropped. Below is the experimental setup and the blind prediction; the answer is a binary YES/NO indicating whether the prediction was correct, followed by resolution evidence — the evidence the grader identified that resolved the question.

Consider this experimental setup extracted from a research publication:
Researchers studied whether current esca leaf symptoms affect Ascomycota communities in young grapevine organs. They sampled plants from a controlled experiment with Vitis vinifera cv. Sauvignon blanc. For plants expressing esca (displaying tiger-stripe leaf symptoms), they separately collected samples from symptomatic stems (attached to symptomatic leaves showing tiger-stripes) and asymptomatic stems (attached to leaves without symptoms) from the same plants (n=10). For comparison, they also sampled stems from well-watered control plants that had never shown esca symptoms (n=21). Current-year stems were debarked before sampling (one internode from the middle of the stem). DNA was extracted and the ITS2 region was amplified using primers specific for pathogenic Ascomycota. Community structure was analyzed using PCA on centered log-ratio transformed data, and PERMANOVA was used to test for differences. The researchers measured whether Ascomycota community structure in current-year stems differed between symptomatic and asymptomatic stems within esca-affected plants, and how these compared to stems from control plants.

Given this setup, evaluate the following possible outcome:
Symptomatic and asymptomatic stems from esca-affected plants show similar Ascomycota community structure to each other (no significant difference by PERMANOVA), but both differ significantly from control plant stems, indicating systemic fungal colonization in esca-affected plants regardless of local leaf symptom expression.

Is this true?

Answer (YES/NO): NO